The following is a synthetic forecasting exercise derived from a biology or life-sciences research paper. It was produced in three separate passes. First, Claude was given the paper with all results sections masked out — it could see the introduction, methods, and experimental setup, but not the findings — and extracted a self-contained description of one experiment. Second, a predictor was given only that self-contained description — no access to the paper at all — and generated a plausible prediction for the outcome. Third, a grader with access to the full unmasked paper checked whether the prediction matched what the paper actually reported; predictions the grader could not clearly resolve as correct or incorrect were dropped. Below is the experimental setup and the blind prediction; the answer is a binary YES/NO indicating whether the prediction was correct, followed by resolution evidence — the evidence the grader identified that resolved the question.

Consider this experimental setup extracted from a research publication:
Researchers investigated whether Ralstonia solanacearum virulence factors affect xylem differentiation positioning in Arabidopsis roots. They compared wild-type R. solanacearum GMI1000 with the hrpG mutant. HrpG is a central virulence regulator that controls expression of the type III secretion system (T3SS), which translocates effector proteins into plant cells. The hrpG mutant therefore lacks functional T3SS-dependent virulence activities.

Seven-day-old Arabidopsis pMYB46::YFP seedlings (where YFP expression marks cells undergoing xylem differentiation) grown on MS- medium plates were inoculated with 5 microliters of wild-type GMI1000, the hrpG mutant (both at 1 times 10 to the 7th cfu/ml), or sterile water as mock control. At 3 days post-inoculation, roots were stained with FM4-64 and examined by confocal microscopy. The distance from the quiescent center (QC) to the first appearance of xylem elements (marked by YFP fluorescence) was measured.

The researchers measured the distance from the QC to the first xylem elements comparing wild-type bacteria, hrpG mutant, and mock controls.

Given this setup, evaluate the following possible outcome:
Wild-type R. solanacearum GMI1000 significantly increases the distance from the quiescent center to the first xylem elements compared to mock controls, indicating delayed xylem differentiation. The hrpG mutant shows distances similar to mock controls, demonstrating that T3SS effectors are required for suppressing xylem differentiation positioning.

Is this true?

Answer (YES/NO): NO